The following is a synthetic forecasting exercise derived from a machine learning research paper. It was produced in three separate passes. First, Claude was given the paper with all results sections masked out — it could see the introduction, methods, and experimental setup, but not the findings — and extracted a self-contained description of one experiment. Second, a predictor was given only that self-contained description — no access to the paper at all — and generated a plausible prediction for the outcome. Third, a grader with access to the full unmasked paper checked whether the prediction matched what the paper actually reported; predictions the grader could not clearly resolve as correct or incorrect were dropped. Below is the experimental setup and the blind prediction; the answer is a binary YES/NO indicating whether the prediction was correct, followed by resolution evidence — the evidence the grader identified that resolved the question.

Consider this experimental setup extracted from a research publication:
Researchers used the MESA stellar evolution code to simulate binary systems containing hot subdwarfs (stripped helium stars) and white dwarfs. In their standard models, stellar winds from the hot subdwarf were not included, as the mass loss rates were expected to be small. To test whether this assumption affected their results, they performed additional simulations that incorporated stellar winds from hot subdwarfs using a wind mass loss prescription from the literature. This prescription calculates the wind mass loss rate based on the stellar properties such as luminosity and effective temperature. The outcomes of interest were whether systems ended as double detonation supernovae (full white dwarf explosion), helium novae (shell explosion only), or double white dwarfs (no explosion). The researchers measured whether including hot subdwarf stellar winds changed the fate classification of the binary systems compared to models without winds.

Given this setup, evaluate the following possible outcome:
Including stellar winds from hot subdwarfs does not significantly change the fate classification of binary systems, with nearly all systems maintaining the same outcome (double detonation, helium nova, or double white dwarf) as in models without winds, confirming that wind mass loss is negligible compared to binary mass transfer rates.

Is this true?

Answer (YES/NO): YES